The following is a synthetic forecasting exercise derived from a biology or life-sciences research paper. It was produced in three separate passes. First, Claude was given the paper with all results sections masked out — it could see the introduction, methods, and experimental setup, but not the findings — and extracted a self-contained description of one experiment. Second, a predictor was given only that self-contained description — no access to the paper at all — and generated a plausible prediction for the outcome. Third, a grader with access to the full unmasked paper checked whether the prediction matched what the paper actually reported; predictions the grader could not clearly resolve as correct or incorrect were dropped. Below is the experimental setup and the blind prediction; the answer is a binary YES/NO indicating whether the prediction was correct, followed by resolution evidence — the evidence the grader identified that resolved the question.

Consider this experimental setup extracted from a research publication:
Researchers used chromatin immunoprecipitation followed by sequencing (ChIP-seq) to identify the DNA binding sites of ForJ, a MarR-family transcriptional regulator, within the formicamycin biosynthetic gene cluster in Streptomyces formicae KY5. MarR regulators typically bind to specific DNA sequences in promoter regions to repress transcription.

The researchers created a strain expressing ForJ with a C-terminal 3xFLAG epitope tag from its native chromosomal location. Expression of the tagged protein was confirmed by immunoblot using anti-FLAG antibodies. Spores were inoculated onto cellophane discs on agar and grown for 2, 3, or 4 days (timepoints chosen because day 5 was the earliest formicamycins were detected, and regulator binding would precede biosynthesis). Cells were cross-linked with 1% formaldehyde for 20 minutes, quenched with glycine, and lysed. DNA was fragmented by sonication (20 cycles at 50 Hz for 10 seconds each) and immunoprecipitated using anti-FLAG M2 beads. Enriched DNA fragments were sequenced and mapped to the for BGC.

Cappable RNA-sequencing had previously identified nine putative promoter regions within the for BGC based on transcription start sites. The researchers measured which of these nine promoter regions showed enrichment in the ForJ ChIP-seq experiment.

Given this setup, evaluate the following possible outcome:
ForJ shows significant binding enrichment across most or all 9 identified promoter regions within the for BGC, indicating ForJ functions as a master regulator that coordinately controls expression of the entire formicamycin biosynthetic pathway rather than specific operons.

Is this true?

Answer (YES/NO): YES